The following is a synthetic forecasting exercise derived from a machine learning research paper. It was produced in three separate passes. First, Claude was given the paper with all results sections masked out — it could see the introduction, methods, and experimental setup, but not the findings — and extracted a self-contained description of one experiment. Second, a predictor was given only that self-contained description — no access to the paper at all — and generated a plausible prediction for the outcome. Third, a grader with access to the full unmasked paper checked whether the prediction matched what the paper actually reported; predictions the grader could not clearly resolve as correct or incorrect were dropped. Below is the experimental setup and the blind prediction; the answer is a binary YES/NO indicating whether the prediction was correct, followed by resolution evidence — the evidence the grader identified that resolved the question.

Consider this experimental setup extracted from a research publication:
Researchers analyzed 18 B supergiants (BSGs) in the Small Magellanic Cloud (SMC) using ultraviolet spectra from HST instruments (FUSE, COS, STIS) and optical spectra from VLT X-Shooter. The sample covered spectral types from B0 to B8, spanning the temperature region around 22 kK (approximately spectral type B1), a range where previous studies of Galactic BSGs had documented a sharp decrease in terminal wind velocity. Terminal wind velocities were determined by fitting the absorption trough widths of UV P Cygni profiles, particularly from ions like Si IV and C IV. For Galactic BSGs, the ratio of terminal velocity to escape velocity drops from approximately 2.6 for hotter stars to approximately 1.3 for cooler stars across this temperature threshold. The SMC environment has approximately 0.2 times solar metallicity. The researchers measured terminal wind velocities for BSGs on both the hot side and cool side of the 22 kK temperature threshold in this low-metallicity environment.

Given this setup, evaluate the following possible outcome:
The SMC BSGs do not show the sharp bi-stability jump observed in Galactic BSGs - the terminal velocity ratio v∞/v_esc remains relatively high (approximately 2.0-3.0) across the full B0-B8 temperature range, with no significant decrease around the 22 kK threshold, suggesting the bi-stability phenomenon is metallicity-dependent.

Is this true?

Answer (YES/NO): NO